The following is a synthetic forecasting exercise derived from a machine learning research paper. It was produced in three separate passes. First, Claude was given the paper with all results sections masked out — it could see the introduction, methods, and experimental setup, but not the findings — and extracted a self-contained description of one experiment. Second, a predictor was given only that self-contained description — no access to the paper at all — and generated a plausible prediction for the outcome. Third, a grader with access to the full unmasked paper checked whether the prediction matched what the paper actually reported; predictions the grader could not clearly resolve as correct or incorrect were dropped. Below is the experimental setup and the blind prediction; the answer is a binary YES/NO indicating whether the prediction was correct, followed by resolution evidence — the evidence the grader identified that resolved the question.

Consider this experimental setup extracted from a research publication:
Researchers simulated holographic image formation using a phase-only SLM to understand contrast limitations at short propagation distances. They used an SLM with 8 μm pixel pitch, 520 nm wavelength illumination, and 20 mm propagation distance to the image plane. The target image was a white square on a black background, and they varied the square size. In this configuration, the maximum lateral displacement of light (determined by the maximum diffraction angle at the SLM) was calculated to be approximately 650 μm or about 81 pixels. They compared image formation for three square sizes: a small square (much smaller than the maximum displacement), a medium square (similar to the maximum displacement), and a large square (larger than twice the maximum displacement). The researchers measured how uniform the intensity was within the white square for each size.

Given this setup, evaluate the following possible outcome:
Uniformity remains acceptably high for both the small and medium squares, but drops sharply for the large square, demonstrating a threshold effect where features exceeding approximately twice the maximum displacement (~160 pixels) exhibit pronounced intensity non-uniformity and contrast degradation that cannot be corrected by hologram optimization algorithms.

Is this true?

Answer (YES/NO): YES